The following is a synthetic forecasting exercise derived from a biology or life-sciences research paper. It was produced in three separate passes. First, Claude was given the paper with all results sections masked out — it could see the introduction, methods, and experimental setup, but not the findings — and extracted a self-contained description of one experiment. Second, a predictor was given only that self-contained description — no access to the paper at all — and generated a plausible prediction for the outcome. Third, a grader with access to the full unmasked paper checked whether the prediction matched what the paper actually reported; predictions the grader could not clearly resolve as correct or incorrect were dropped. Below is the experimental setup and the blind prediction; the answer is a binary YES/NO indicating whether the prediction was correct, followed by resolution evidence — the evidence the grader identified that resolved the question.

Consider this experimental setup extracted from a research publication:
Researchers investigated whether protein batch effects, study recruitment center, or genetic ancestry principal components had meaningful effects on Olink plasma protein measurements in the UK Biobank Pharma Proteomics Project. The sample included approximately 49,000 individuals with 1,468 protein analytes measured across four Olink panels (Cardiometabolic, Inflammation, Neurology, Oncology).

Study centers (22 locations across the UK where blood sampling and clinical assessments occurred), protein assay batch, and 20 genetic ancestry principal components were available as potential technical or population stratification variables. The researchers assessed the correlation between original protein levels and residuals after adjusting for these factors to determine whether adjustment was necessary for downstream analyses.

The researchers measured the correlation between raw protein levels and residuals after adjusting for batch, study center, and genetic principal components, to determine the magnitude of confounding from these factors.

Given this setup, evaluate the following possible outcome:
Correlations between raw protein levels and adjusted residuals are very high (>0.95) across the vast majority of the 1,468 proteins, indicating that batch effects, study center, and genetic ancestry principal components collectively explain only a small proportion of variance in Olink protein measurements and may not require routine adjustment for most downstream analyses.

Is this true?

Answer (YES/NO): NO